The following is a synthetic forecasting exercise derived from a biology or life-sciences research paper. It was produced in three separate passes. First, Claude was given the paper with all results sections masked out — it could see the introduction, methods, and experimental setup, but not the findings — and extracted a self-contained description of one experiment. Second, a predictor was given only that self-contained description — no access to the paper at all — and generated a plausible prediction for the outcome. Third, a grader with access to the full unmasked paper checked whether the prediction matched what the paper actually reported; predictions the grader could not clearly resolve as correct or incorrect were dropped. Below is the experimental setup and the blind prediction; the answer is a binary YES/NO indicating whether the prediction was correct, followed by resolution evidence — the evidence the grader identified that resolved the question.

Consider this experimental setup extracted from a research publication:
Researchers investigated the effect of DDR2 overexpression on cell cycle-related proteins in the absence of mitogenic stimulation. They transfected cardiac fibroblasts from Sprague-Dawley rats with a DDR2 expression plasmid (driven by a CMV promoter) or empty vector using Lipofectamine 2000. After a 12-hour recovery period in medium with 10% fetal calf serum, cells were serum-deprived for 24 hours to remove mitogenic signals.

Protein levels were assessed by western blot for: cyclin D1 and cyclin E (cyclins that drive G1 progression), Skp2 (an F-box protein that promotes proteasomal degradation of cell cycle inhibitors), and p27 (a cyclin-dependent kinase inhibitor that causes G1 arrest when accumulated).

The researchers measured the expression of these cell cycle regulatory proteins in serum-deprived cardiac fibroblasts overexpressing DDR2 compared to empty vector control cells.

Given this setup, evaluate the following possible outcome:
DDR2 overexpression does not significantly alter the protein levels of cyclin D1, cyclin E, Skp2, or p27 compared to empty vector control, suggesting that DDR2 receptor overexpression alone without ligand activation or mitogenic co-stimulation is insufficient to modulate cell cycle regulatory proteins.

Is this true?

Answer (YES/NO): NO